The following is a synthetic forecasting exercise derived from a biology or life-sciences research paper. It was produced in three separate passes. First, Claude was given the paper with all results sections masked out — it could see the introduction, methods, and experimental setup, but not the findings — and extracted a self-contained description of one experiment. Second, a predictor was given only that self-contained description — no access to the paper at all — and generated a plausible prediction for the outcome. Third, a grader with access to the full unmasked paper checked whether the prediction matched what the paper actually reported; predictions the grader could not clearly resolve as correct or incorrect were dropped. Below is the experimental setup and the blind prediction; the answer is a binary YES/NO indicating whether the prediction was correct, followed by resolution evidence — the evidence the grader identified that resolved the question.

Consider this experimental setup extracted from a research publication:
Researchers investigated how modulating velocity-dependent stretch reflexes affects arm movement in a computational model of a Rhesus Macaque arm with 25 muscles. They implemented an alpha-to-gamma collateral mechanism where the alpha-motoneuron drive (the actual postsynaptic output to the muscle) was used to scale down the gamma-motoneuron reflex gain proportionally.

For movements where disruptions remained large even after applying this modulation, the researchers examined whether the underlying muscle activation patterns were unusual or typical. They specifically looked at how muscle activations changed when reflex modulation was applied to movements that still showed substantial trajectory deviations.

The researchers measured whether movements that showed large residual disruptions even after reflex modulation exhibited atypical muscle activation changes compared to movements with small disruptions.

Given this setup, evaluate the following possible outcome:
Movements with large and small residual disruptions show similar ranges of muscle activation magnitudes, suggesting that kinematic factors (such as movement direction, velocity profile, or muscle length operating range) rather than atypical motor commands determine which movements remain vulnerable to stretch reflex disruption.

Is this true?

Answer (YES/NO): YES